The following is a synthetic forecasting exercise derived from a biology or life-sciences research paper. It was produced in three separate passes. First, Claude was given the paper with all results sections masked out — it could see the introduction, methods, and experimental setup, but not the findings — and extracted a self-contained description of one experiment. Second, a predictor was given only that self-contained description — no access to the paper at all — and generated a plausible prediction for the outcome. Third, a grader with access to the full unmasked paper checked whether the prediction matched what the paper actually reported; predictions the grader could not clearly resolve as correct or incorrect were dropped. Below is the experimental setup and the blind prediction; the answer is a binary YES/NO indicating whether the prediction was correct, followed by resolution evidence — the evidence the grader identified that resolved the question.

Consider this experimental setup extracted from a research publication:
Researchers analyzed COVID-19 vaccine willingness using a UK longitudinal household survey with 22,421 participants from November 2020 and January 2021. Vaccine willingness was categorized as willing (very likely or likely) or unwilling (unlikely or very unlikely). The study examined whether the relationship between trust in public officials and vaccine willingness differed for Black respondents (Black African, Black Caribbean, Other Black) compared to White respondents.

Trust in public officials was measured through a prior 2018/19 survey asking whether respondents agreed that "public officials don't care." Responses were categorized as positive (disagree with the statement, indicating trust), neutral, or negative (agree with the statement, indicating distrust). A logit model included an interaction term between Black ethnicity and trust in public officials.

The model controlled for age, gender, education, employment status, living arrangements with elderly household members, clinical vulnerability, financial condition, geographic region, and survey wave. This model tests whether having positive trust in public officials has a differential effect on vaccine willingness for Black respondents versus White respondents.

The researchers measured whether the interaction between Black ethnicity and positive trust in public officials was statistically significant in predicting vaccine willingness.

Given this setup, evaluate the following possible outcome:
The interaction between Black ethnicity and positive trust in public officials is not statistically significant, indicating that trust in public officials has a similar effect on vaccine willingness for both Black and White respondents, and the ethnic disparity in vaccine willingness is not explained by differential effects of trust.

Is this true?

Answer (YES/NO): NO